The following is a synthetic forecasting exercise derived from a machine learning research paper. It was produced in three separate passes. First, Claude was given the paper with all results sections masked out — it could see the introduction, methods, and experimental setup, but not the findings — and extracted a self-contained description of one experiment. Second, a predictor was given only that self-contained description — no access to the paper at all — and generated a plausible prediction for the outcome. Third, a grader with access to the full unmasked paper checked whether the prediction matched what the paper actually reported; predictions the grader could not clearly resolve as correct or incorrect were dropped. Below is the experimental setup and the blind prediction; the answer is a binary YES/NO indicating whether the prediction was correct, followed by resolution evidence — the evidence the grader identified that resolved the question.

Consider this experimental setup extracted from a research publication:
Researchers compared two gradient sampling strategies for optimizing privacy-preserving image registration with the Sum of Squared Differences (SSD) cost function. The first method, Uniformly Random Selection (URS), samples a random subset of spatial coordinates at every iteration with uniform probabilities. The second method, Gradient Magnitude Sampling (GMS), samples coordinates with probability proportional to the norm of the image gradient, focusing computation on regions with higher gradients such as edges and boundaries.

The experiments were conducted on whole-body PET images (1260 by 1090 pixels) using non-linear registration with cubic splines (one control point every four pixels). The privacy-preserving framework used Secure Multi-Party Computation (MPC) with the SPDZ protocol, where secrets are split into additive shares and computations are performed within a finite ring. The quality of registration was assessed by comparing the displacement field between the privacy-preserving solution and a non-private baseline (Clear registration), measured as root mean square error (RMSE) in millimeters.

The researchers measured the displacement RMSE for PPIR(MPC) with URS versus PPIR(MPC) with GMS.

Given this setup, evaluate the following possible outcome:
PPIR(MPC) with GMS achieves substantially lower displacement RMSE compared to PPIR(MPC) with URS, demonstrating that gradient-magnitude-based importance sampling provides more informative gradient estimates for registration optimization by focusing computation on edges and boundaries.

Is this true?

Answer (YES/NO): NO